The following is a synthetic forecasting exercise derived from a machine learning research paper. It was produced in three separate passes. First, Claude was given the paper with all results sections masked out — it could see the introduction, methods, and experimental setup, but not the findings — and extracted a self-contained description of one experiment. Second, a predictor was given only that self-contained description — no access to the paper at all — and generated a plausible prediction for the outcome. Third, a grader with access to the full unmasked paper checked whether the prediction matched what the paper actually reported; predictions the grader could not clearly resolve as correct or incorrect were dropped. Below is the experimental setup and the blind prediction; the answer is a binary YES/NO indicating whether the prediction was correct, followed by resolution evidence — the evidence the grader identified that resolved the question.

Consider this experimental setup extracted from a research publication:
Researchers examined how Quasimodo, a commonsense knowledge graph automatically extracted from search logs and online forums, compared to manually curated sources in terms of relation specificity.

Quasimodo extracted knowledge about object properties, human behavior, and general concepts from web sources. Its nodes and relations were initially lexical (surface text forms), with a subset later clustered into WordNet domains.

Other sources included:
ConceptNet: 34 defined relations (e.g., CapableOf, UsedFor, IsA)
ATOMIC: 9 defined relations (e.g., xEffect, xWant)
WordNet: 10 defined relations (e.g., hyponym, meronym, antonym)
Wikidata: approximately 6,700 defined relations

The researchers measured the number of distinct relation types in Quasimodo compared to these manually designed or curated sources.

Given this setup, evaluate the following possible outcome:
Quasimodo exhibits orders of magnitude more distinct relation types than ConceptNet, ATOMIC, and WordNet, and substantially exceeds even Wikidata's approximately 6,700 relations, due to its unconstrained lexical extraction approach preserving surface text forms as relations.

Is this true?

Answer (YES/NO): YES